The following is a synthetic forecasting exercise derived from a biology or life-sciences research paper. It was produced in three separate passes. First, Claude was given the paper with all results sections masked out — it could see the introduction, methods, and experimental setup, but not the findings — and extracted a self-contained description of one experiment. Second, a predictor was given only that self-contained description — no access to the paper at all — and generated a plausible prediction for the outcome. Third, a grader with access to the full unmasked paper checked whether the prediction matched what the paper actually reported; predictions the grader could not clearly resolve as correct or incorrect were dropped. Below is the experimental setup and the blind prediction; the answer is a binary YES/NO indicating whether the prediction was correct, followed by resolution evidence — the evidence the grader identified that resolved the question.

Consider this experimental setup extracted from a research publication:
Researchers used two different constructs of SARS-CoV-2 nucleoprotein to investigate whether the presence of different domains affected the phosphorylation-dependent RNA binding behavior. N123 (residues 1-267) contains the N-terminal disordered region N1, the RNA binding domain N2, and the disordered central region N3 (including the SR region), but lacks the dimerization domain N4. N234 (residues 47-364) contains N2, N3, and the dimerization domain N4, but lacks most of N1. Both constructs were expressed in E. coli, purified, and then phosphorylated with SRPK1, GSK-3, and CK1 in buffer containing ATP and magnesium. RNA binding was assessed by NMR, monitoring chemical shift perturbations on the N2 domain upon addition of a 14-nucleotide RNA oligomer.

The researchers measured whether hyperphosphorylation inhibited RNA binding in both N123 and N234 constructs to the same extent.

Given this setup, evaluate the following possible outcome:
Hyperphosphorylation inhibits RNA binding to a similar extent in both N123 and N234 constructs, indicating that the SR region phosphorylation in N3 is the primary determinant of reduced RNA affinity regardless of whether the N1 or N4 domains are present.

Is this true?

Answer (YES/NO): YES